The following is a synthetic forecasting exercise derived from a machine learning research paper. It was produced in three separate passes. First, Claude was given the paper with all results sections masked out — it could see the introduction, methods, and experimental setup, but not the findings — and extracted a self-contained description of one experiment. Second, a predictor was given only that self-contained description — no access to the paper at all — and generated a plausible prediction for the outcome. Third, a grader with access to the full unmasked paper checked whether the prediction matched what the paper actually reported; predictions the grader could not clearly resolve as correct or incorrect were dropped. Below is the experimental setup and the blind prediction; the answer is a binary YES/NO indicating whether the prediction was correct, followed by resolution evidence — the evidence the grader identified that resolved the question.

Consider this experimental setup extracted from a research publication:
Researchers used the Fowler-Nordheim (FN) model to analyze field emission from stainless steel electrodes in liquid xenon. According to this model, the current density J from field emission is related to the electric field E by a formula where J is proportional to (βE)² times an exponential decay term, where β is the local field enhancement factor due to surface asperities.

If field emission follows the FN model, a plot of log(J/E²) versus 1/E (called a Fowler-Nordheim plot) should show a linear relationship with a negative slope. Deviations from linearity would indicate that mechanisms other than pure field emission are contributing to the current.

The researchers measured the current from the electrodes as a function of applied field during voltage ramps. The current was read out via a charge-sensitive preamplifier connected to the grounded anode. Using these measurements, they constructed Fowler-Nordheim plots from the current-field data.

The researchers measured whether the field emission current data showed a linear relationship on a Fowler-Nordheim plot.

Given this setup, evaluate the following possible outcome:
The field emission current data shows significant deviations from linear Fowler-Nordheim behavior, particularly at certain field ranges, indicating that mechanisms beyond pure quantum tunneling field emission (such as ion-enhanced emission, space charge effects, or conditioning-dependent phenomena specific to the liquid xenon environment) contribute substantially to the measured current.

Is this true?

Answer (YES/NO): YES